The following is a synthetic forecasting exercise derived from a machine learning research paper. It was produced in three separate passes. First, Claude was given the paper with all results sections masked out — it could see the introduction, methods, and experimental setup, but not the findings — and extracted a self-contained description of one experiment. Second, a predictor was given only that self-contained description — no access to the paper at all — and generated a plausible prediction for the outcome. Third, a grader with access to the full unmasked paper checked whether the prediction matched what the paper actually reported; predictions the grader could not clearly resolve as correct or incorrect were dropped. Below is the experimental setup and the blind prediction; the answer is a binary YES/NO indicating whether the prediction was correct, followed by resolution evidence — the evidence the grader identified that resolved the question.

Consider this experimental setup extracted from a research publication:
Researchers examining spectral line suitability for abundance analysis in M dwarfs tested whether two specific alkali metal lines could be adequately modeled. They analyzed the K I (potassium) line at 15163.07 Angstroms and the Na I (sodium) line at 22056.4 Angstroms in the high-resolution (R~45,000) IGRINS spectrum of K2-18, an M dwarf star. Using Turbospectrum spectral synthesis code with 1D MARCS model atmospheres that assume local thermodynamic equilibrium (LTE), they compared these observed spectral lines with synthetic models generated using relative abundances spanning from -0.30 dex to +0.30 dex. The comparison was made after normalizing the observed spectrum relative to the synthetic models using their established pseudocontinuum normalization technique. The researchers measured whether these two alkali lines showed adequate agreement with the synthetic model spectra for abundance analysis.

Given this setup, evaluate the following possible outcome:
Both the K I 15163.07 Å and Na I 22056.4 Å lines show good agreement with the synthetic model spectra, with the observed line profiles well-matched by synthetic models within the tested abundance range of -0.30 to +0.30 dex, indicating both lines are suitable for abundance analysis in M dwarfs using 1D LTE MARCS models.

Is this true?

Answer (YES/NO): NO